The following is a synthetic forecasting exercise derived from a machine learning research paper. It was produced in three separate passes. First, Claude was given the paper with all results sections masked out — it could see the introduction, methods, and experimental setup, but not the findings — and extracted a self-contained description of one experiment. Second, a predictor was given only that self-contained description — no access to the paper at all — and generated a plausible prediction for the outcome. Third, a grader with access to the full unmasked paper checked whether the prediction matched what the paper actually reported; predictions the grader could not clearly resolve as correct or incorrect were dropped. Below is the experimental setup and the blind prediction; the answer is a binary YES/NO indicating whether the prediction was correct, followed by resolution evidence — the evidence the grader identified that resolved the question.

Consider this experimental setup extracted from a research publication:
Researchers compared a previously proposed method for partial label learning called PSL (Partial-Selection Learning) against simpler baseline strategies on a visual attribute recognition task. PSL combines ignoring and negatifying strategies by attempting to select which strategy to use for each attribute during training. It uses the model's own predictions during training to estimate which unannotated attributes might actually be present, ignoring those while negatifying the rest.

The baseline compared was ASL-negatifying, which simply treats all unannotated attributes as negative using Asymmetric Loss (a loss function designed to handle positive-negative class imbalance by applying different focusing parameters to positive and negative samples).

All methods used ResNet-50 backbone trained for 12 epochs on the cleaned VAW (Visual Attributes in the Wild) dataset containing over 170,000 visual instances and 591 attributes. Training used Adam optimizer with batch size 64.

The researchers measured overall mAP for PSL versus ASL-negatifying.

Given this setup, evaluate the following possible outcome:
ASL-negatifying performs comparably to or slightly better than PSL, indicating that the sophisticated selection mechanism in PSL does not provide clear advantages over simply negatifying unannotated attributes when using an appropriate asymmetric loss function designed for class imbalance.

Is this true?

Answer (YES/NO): NO